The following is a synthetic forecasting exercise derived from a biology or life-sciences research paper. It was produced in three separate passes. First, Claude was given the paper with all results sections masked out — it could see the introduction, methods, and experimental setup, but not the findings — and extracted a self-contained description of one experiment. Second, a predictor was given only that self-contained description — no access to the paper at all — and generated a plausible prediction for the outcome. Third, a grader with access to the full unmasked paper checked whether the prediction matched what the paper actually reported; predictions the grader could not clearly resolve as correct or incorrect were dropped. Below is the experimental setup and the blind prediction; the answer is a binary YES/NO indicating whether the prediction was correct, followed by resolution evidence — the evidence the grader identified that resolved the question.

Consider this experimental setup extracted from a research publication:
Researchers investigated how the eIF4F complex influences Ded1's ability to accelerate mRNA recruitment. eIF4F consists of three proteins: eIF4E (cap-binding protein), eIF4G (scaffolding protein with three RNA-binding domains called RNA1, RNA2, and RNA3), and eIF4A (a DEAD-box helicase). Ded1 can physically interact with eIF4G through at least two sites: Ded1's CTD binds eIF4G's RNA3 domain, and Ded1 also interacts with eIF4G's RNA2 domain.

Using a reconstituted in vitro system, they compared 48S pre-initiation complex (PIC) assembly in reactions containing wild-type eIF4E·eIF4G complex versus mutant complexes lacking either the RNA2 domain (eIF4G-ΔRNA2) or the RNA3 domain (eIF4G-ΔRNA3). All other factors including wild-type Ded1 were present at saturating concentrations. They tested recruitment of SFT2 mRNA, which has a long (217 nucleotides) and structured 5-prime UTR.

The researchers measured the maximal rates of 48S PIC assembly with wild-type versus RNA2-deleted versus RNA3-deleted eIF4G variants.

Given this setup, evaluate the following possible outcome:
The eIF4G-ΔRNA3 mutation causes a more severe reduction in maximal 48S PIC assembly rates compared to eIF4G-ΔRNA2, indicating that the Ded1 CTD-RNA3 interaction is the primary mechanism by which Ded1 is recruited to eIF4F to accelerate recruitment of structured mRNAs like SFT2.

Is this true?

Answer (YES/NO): NO